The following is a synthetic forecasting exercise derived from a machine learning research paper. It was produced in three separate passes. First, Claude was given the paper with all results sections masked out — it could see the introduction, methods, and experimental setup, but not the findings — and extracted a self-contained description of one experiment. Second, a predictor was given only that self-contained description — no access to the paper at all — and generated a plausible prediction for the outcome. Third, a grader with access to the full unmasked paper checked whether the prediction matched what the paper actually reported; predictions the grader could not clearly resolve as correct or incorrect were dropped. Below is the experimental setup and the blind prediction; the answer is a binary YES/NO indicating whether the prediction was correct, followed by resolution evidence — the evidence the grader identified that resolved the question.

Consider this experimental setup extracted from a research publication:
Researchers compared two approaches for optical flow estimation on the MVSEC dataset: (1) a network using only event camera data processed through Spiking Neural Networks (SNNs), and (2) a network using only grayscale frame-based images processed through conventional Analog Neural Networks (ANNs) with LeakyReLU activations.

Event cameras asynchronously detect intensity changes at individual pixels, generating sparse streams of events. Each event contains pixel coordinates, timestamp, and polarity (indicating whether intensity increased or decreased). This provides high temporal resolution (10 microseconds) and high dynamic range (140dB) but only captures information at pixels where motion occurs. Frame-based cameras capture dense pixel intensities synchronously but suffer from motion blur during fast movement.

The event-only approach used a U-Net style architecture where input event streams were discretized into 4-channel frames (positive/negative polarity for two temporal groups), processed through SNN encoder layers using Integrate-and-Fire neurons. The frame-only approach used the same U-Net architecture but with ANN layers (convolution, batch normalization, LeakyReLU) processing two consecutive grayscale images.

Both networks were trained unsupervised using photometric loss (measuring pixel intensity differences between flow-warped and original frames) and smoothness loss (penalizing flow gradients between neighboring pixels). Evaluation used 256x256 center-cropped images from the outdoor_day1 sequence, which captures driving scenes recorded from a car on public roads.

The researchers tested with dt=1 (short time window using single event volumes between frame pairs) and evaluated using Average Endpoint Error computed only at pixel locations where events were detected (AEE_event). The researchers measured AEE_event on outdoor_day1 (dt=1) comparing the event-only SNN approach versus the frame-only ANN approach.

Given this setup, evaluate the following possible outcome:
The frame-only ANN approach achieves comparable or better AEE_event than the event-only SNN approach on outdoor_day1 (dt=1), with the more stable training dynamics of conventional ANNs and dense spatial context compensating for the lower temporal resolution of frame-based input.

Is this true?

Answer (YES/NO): NO